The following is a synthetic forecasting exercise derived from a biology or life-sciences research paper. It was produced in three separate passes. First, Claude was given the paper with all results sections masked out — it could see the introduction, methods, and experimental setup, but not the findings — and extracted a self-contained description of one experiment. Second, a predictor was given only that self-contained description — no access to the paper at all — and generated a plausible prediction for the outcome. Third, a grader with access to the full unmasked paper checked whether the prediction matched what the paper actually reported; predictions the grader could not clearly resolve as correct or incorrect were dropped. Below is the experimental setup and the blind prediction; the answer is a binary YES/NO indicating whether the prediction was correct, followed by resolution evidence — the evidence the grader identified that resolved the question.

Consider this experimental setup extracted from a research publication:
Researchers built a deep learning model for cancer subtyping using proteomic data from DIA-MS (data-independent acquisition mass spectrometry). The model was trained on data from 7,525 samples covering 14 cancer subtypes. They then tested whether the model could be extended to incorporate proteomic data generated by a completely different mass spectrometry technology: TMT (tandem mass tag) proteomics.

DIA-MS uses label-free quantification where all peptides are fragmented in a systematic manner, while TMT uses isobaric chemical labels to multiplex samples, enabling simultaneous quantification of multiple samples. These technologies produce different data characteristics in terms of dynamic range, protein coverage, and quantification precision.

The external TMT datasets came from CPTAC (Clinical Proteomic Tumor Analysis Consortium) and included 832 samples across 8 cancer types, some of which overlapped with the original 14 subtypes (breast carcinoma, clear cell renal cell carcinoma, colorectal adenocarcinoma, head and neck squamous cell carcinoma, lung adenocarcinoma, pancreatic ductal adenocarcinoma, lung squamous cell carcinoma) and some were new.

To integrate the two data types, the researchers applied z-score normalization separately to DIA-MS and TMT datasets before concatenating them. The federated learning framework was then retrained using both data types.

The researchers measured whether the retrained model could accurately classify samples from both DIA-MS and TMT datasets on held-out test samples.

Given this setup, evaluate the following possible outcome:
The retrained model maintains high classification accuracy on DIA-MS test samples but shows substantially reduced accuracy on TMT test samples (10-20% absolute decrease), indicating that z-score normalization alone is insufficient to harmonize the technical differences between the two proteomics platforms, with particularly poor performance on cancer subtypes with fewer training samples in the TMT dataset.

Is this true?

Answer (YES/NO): NO